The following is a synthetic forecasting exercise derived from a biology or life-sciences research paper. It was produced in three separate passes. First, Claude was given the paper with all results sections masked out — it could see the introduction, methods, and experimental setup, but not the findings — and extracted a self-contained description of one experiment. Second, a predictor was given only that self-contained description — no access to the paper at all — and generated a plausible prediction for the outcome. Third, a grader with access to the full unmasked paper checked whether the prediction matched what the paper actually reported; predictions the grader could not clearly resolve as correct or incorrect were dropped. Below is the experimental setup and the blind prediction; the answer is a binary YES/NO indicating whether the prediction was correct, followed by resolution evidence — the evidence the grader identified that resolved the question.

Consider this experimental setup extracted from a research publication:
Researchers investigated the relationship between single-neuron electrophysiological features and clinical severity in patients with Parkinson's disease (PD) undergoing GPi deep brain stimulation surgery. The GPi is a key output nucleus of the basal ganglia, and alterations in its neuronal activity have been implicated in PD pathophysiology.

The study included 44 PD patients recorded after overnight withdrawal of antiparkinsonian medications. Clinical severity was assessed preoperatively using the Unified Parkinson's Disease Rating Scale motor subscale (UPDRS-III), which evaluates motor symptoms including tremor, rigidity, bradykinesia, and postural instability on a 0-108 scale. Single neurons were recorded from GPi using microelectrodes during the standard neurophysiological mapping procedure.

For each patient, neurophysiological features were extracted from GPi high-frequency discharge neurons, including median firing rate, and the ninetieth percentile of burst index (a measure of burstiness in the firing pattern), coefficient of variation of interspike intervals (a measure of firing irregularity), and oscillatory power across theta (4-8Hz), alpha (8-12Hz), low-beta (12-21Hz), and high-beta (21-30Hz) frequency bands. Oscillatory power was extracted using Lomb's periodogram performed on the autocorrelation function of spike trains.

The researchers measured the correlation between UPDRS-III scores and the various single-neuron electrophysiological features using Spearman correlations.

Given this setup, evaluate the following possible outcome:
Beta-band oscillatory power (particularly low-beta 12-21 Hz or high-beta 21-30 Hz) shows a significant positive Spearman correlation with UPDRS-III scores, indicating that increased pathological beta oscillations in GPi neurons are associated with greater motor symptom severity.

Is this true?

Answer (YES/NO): YES